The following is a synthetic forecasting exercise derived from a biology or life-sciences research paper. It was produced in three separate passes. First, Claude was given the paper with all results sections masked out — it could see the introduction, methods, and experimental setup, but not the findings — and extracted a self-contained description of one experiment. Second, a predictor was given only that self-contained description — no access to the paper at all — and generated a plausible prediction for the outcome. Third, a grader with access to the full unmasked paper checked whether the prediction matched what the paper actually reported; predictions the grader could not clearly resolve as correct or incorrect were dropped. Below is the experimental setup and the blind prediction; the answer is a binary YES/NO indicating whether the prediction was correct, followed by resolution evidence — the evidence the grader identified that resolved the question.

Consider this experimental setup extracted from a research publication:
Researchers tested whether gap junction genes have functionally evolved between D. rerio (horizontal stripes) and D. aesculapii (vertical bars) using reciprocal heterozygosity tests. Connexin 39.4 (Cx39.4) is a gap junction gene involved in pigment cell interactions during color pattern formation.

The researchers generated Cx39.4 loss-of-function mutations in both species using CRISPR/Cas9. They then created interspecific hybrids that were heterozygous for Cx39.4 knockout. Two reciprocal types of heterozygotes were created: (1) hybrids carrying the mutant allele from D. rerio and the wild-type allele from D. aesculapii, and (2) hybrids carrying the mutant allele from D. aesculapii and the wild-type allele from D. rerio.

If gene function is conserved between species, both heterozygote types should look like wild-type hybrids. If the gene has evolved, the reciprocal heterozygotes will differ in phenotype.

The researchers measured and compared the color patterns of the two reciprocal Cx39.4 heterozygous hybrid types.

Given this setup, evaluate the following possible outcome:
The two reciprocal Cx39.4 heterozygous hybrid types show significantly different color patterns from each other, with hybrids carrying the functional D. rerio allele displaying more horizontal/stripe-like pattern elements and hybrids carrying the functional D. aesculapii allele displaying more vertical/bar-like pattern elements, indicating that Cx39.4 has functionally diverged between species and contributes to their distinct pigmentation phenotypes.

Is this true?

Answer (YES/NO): NO